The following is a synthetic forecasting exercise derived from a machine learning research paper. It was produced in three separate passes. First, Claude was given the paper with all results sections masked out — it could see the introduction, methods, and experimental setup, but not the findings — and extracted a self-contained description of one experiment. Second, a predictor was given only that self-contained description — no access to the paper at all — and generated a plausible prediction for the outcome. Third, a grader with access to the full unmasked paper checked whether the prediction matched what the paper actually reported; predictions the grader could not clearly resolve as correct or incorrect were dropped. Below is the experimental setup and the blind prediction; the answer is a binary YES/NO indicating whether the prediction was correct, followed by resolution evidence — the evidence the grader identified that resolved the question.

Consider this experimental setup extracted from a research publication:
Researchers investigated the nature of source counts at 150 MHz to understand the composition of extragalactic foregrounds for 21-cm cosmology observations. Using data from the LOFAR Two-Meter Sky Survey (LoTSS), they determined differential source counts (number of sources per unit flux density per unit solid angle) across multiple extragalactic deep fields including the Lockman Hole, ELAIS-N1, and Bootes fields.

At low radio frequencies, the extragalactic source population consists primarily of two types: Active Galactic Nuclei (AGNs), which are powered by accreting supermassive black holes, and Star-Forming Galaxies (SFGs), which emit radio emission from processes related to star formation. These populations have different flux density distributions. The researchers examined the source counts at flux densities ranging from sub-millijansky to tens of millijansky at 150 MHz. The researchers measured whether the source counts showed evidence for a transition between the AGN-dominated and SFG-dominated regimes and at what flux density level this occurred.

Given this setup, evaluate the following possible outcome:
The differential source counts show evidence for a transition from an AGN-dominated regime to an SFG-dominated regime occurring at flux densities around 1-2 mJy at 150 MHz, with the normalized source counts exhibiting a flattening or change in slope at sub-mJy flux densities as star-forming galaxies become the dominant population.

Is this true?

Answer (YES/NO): YES